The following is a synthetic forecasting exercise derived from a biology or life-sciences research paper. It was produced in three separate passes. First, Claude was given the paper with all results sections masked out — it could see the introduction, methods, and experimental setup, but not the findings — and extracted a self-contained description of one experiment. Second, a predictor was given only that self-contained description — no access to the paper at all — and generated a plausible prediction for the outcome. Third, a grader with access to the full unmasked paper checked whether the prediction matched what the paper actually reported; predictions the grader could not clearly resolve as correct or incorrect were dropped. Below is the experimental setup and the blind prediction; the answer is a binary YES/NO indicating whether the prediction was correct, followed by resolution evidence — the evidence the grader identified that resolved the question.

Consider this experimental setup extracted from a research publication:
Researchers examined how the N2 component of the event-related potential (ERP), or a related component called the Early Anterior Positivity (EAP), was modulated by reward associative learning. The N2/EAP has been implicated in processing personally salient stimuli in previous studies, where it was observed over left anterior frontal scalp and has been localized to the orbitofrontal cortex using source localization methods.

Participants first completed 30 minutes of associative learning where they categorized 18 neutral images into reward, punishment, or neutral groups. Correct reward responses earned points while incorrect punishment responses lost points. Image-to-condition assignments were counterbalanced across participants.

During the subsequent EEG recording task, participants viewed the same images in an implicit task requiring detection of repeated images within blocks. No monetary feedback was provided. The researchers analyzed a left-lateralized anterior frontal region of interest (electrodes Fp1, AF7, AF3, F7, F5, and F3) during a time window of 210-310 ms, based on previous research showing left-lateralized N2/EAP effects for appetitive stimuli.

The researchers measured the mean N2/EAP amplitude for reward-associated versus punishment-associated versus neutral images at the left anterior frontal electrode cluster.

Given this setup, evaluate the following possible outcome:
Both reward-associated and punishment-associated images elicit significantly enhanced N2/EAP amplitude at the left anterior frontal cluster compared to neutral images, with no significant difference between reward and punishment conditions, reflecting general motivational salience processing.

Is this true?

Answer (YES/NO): NO